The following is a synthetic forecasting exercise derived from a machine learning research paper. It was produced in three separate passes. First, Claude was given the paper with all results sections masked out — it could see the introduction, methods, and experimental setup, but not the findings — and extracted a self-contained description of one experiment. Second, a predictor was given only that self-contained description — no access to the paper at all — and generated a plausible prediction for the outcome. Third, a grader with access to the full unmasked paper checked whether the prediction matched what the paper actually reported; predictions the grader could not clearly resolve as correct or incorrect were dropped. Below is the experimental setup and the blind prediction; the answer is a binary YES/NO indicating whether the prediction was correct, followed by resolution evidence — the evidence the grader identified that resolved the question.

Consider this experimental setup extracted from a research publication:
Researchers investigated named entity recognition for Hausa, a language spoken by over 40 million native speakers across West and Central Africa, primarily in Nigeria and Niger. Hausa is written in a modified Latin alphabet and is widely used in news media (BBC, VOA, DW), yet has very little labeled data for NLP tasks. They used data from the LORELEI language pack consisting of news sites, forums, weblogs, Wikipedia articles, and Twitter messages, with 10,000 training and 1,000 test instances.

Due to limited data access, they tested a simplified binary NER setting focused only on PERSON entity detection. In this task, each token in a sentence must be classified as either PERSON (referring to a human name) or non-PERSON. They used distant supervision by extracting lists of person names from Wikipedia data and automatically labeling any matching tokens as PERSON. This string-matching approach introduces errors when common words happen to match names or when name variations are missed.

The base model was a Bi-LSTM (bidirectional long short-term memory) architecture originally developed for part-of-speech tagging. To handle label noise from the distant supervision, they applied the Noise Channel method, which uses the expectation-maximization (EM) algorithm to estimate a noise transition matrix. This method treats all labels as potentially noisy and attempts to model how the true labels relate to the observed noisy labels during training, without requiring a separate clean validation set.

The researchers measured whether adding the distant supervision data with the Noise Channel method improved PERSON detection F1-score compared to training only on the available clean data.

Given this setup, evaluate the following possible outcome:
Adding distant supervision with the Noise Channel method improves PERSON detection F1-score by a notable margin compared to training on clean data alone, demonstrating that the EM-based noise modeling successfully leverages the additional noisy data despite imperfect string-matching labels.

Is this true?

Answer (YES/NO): NO